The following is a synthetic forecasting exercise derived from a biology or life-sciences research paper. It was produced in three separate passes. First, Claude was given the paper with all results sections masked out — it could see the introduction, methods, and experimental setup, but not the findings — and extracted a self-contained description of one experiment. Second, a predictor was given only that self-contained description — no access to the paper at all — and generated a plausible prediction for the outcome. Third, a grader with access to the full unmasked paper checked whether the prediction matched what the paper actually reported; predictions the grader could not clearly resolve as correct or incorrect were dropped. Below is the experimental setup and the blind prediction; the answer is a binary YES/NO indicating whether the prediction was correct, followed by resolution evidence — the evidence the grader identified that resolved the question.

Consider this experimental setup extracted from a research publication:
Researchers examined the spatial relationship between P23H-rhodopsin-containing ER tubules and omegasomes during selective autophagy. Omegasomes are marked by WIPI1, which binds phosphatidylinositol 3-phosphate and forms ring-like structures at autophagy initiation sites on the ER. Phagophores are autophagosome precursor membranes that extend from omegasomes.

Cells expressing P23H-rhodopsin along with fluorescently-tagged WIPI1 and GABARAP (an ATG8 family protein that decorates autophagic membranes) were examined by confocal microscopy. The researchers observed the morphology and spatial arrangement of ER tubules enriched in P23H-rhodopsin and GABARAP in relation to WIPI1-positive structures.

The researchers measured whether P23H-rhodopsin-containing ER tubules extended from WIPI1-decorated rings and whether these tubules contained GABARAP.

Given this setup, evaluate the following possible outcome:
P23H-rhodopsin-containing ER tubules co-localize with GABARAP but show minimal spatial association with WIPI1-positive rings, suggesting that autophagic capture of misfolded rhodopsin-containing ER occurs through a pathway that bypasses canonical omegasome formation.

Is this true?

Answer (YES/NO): NO